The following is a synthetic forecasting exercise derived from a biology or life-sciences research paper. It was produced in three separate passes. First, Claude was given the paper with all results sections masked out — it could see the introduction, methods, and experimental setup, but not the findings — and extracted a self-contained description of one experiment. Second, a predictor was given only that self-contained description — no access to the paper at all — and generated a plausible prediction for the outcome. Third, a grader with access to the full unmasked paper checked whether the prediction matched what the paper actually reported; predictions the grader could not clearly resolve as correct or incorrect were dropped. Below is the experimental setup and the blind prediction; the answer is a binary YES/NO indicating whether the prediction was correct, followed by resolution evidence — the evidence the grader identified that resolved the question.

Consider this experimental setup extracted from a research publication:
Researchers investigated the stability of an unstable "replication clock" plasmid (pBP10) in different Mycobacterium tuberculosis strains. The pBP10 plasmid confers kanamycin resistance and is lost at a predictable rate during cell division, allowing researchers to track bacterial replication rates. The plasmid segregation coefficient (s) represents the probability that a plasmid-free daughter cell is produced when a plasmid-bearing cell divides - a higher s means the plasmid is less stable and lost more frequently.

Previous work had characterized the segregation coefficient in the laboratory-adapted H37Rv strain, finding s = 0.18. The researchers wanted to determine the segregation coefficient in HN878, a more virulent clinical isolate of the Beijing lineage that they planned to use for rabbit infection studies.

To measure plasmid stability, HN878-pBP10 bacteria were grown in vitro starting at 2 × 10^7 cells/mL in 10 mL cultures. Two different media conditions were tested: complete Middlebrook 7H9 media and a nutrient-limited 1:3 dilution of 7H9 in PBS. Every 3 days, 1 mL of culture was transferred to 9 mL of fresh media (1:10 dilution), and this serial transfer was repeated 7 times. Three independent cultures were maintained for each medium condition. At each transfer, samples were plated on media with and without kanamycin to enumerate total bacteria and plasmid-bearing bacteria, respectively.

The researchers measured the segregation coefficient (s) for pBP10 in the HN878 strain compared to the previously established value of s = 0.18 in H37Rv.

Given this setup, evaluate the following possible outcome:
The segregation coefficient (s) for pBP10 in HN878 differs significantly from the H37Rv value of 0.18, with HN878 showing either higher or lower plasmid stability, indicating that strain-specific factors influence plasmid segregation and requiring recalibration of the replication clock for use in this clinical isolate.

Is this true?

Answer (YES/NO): YES